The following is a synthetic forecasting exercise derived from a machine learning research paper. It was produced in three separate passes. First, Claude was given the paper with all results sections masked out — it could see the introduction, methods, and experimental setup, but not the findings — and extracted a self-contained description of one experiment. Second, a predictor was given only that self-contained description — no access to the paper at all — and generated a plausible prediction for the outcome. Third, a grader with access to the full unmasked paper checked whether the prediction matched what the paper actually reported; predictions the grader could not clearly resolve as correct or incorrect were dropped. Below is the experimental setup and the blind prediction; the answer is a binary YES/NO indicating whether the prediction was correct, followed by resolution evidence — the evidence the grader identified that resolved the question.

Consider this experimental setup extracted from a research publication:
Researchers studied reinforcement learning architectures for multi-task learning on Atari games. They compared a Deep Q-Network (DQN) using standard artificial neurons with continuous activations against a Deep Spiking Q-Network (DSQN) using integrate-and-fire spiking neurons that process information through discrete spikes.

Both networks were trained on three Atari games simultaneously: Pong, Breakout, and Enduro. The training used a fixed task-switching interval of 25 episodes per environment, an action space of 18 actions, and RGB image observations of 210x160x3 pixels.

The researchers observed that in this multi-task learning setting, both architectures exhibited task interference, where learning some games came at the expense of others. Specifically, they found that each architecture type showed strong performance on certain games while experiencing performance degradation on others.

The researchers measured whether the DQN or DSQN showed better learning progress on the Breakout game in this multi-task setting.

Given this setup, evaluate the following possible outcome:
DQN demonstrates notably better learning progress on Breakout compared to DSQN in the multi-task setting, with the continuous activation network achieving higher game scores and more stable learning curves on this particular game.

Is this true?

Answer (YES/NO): YES